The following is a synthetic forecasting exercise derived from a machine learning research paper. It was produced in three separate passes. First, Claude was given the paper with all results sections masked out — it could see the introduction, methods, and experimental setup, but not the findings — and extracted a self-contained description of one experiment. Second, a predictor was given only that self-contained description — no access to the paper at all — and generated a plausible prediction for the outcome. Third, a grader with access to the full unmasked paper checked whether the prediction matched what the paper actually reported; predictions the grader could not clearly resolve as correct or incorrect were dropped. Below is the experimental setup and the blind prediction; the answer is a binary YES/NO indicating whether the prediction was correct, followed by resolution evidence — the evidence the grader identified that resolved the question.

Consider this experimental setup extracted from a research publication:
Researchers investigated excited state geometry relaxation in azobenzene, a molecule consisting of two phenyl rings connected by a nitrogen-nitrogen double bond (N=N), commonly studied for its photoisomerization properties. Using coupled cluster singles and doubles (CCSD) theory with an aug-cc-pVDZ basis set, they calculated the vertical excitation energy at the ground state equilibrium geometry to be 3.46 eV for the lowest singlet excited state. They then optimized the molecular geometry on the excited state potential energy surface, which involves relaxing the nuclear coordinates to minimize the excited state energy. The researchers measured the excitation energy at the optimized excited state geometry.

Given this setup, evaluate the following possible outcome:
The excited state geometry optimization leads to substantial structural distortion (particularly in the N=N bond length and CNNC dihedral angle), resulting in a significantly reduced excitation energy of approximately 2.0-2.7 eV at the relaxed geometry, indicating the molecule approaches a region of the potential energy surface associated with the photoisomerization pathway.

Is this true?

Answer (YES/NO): YES